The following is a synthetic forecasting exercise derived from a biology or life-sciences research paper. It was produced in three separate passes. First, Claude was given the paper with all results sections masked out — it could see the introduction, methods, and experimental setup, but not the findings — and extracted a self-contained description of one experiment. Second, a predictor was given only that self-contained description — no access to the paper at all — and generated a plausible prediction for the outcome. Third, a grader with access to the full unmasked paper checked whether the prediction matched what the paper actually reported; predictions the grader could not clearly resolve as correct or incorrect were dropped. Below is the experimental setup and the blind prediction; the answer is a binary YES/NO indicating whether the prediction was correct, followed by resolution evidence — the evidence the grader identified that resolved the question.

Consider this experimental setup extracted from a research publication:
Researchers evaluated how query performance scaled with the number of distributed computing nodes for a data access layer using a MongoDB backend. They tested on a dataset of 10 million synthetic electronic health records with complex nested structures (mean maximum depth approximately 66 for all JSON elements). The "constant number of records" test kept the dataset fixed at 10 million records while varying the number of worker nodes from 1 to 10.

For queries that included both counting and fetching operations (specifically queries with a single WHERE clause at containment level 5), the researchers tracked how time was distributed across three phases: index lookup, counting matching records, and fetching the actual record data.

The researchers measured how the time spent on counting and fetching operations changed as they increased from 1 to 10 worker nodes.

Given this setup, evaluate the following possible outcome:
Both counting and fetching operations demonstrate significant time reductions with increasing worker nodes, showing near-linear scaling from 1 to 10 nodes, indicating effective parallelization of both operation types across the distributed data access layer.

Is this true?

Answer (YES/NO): NO